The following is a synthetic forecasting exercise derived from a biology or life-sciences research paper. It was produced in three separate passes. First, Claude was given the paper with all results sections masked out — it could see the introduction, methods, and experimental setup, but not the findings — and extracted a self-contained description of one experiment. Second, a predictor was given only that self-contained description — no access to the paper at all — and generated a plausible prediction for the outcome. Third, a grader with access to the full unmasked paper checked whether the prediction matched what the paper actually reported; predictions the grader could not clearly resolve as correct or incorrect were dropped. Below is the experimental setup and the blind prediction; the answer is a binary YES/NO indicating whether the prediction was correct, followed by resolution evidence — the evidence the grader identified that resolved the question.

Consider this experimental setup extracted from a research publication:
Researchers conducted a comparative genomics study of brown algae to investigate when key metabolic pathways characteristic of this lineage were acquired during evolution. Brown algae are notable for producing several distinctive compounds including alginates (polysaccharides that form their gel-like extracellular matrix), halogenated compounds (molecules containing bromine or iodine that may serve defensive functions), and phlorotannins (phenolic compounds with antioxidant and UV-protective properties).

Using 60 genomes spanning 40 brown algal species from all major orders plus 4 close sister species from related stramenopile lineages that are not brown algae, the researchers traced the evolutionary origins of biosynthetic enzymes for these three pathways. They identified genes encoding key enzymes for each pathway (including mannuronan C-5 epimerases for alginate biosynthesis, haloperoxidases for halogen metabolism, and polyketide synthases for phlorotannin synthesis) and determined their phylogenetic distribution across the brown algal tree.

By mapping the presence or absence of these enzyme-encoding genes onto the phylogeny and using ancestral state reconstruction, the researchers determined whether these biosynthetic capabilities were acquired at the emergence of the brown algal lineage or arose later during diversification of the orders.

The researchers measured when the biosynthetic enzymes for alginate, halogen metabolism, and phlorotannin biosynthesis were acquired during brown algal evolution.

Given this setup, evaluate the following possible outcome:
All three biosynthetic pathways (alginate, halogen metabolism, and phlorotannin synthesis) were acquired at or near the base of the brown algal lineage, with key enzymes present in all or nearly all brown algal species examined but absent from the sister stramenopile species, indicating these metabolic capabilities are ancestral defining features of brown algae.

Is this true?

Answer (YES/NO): NO